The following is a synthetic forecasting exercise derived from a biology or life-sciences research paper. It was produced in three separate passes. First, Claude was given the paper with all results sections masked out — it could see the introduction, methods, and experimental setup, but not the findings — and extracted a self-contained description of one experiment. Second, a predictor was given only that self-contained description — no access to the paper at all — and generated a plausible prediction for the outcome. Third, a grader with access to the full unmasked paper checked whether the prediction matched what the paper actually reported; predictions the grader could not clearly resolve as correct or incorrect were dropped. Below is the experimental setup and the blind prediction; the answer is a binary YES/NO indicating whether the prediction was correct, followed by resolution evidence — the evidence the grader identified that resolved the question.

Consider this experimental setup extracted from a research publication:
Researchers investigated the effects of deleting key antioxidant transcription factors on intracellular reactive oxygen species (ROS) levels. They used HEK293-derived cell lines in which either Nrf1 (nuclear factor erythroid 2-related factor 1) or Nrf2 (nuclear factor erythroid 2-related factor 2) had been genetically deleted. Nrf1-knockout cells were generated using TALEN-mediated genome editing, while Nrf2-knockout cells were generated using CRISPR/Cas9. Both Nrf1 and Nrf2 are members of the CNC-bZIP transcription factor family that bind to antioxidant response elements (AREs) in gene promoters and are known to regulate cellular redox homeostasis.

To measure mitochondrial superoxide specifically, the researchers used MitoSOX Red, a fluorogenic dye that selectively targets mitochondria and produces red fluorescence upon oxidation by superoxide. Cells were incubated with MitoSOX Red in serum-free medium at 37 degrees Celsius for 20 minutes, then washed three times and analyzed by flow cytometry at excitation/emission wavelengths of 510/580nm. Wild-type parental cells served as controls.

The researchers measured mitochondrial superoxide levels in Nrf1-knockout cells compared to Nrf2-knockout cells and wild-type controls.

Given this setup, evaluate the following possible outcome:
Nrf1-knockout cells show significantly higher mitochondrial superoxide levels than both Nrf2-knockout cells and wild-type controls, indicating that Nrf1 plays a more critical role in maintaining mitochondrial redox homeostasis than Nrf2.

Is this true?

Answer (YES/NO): YES